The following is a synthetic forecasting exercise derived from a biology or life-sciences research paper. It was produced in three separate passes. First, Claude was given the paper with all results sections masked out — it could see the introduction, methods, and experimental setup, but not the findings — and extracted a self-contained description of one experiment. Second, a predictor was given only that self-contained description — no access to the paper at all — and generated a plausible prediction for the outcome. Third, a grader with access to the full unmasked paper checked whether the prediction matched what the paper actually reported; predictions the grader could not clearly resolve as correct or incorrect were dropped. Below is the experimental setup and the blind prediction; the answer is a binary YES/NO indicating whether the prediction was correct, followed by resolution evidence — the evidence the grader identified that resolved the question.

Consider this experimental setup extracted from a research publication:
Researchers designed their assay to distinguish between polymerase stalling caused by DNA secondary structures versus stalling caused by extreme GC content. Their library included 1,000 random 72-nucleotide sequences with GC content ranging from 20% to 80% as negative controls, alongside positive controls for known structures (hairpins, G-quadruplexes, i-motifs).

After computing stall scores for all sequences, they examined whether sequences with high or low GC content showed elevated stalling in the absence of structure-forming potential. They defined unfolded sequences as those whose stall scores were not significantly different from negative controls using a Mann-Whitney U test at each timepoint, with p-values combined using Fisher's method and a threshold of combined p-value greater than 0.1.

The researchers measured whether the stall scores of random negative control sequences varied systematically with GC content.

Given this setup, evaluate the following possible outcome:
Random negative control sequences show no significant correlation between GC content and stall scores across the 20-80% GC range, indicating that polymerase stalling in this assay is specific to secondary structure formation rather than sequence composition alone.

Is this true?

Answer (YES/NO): YES